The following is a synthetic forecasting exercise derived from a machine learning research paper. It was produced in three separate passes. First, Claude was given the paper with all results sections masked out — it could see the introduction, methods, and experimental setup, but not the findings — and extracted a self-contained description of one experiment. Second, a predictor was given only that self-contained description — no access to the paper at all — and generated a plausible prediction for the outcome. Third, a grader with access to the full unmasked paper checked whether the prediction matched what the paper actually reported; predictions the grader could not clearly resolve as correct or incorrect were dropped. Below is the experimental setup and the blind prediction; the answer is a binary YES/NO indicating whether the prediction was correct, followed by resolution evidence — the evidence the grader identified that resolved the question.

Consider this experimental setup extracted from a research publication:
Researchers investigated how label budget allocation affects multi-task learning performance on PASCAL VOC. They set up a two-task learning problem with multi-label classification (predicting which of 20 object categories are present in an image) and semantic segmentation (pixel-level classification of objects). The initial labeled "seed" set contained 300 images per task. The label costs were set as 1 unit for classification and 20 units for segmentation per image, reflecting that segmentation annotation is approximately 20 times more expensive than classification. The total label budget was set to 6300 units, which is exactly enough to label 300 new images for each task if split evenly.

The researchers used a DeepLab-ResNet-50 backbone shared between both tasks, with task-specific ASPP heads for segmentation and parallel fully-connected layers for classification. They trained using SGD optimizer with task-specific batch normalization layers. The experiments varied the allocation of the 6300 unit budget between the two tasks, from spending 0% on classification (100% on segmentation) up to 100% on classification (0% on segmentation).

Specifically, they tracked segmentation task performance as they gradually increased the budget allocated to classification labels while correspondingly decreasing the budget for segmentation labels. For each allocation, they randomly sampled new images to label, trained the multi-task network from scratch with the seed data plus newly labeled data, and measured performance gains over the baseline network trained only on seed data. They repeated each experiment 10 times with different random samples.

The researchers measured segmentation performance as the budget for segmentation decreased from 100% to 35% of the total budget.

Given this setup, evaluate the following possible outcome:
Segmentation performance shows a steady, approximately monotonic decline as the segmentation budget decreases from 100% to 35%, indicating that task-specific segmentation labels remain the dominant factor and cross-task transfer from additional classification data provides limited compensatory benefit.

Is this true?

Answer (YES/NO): NO